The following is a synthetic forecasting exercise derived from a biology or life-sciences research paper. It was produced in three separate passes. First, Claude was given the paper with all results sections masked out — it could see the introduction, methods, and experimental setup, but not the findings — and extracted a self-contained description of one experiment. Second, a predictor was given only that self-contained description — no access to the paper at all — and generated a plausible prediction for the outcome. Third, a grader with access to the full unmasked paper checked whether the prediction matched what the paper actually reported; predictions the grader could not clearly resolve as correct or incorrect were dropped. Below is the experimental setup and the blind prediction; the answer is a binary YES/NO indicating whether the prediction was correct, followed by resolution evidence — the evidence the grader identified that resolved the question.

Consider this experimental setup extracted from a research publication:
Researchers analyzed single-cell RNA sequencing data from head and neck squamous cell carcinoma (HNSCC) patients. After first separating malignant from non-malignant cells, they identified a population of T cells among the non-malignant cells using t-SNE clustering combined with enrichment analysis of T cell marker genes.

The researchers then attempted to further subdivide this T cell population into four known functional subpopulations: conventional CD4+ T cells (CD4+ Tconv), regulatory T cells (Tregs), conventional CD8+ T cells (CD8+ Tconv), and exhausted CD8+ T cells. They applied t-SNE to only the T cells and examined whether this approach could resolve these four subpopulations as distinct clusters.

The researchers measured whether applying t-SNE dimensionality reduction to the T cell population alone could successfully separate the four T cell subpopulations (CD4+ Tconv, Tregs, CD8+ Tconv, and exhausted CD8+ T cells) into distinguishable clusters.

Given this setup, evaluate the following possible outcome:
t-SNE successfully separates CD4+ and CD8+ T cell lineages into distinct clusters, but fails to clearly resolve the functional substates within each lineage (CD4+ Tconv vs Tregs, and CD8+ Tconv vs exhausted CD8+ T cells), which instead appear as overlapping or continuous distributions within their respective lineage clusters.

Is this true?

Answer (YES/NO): NO